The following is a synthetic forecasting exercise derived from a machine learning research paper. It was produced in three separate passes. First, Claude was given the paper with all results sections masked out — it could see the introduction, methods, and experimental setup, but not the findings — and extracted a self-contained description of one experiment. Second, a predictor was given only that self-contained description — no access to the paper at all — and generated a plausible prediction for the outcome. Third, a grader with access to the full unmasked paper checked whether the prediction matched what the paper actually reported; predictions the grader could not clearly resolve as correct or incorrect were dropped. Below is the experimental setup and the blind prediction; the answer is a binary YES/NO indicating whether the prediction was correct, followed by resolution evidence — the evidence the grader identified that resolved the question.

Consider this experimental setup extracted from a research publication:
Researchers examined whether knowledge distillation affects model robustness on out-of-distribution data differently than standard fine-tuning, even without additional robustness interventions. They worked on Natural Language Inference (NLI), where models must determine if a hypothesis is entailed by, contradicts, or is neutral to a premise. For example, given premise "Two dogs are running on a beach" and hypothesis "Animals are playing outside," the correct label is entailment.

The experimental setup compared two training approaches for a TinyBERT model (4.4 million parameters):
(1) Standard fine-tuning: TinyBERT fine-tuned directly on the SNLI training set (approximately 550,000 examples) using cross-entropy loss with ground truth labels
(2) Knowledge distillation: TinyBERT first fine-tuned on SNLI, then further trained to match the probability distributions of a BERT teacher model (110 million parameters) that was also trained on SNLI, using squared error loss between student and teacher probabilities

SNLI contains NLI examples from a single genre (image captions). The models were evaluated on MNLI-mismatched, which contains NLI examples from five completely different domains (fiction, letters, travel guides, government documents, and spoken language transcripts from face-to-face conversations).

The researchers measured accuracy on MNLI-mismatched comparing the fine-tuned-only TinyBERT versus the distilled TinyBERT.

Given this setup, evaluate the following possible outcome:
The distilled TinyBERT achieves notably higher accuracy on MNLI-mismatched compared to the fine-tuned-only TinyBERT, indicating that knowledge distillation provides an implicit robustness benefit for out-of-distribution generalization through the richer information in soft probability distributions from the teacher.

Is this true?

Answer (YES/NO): YES